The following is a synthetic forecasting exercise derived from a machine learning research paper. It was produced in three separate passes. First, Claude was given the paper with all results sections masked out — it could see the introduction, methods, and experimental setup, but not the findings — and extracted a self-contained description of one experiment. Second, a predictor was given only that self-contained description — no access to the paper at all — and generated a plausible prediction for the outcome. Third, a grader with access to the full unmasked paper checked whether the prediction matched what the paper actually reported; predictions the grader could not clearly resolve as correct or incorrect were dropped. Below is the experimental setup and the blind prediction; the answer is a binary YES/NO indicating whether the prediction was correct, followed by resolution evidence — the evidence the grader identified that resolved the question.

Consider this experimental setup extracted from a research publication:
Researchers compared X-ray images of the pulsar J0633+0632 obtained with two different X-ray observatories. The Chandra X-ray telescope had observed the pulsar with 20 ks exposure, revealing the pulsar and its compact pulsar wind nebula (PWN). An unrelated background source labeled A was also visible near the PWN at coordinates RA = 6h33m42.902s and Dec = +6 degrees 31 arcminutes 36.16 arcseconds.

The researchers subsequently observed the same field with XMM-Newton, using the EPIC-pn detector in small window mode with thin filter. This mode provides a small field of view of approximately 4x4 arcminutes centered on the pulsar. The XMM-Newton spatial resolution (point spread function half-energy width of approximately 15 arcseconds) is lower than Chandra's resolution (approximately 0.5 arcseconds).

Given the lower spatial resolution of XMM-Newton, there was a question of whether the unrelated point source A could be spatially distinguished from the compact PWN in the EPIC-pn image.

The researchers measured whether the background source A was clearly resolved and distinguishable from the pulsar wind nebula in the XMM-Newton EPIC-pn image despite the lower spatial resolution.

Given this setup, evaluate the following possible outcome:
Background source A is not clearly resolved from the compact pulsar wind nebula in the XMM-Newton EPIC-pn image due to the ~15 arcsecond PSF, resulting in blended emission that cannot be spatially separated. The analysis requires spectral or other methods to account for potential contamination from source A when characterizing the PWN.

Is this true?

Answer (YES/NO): NO